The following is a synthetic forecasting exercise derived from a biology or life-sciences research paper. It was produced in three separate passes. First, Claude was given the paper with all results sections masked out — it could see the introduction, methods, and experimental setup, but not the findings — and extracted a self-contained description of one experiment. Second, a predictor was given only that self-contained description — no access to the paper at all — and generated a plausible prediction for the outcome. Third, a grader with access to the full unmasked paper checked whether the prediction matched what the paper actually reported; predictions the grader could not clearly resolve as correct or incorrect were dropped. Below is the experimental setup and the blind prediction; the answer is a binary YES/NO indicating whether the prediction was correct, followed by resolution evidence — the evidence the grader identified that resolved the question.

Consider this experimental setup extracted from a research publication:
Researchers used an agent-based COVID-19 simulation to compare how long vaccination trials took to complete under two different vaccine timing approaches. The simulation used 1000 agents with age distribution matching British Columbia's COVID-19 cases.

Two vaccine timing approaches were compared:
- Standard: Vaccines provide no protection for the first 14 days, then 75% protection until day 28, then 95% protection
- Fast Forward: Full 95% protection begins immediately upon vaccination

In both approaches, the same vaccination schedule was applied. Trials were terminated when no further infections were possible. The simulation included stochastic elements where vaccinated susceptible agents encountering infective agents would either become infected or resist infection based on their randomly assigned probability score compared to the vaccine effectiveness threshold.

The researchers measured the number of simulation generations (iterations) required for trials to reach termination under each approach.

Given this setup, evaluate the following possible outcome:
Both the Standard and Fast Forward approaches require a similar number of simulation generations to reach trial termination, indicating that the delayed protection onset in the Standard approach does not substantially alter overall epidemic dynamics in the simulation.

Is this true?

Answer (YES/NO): NO